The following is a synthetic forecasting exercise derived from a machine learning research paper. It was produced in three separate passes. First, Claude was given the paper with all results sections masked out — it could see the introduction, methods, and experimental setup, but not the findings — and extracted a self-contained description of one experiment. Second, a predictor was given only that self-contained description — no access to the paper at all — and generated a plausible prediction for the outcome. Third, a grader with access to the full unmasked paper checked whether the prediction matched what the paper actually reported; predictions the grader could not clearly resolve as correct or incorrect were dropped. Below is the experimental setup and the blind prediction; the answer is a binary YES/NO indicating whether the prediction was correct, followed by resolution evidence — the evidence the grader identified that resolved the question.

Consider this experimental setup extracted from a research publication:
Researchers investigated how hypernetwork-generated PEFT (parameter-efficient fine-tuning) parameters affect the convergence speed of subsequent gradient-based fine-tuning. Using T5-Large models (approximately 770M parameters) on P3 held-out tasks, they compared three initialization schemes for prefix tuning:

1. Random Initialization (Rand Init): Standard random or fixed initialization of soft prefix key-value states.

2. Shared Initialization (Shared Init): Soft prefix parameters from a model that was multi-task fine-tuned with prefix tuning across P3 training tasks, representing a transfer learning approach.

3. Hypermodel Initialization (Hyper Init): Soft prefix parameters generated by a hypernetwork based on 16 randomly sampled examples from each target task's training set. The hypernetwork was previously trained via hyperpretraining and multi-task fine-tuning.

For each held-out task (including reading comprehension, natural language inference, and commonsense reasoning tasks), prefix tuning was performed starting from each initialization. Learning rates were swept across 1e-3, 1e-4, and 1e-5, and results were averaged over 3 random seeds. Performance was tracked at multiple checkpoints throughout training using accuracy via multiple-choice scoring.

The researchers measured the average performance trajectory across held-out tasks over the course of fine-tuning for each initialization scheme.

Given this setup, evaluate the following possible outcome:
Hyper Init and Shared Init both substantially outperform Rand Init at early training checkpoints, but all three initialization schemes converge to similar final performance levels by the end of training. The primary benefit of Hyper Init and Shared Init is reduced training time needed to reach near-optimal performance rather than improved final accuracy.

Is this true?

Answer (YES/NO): NO